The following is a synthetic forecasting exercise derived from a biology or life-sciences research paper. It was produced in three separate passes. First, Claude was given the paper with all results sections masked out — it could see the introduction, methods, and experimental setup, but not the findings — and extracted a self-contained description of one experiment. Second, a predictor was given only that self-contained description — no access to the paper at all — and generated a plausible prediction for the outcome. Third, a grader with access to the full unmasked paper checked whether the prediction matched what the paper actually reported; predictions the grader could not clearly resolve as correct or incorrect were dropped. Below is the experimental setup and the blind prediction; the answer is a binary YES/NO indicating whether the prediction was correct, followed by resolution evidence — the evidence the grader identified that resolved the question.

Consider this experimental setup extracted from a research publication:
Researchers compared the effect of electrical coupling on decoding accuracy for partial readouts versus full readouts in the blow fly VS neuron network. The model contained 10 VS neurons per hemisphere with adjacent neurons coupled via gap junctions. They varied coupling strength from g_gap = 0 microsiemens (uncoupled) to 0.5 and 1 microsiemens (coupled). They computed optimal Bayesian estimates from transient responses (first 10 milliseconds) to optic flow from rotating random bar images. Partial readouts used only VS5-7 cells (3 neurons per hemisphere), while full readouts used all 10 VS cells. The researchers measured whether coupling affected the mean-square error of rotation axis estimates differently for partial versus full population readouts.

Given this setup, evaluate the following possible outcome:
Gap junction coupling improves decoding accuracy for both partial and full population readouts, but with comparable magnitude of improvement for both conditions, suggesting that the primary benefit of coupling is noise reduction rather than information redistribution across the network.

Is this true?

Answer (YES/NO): NO